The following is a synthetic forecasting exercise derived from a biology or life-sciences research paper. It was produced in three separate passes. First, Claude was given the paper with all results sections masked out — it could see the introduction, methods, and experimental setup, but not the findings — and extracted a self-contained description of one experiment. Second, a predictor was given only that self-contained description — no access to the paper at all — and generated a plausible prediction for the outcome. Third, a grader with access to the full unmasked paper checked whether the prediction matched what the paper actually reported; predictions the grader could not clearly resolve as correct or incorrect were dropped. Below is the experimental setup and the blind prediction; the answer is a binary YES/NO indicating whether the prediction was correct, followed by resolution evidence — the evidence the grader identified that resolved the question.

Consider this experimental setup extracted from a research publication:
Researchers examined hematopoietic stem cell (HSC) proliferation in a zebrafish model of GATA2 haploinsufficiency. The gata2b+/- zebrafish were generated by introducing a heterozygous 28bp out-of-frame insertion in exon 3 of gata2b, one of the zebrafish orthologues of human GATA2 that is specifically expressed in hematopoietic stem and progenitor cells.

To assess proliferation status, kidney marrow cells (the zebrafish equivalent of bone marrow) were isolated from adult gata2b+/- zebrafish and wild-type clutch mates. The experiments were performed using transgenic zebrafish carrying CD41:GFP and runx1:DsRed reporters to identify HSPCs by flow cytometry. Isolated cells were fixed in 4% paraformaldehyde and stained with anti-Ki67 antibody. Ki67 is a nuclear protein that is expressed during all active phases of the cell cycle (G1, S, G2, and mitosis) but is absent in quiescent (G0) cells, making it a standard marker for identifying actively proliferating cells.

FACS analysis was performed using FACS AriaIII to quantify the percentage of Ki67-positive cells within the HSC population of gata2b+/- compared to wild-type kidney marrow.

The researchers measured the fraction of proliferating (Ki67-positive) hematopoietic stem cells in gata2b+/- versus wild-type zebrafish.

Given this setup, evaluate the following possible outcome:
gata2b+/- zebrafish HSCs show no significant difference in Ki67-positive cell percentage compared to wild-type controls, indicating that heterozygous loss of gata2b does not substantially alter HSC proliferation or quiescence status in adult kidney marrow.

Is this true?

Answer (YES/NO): NO